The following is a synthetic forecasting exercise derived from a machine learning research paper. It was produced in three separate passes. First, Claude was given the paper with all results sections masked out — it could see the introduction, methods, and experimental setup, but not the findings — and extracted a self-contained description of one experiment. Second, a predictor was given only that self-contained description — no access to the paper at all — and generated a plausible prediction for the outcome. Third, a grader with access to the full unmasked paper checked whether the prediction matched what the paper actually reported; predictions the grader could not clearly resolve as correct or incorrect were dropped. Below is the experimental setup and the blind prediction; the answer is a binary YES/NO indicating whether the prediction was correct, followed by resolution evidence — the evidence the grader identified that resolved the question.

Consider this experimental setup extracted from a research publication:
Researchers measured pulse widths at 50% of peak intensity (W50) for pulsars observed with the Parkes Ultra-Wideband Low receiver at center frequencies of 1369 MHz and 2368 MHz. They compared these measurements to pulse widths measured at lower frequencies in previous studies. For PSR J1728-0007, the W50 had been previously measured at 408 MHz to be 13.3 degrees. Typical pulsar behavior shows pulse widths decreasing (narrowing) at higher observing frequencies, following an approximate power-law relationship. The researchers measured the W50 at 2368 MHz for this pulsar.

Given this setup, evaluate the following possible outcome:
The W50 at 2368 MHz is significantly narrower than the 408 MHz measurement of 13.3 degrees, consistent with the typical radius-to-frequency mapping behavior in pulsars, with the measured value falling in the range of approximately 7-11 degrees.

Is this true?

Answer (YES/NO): NO